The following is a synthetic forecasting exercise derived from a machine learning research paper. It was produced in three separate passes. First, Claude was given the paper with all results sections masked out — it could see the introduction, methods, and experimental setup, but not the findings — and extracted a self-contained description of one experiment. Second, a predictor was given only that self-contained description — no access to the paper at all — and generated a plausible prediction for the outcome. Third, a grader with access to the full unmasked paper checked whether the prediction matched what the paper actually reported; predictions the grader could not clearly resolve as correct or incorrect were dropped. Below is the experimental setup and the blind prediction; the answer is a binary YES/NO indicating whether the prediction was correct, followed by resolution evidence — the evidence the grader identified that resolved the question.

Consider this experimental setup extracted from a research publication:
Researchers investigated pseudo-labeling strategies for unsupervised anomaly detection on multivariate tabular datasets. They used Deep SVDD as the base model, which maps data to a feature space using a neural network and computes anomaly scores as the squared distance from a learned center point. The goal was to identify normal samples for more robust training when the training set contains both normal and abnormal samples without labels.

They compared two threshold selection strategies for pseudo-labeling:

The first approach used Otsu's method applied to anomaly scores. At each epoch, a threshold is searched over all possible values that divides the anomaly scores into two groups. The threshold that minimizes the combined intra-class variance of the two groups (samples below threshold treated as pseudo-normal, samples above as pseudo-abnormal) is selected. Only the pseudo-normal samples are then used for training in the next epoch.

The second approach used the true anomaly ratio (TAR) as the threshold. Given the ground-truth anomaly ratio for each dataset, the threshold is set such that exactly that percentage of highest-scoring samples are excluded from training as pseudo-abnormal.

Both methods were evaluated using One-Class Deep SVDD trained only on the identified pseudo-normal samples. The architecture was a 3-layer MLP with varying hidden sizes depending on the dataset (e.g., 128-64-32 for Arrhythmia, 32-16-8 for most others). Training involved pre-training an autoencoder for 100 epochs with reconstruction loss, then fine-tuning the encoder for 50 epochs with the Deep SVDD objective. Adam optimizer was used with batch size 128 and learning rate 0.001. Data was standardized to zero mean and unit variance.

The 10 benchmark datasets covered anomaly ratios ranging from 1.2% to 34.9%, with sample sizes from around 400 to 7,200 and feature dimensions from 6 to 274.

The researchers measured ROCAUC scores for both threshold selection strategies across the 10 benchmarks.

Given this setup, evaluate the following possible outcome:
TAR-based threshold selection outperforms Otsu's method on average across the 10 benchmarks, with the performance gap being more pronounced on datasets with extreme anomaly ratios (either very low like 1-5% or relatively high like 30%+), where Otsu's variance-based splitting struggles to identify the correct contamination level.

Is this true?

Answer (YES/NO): NO